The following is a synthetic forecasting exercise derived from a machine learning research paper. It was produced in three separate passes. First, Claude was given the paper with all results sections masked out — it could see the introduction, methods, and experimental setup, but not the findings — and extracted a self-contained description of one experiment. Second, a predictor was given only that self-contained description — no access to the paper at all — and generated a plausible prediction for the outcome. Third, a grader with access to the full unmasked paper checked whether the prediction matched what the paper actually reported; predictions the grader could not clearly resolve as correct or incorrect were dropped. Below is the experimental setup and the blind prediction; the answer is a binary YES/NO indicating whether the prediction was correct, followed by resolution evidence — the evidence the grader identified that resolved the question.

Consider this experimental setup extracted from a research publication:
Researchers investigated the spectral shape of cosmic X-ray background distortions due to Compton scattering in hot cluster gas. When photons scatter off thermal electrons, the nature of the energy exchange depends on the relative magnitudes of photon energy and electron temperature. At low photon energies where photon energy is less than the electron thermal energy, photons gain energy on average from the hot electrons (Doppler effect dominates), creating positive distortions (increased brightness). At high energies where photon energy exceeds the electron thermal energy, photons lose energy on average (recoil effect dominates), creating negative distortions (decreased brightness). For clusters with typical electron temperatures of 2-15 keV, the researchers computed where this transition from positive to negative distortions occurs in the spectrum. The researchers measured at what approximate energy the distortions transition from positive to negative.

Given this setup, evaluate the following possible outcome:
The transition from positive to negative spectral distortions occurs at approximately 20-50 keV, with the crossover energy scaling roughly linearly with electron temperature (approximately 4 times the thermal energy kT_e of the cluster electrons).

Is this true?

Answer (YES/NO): NO